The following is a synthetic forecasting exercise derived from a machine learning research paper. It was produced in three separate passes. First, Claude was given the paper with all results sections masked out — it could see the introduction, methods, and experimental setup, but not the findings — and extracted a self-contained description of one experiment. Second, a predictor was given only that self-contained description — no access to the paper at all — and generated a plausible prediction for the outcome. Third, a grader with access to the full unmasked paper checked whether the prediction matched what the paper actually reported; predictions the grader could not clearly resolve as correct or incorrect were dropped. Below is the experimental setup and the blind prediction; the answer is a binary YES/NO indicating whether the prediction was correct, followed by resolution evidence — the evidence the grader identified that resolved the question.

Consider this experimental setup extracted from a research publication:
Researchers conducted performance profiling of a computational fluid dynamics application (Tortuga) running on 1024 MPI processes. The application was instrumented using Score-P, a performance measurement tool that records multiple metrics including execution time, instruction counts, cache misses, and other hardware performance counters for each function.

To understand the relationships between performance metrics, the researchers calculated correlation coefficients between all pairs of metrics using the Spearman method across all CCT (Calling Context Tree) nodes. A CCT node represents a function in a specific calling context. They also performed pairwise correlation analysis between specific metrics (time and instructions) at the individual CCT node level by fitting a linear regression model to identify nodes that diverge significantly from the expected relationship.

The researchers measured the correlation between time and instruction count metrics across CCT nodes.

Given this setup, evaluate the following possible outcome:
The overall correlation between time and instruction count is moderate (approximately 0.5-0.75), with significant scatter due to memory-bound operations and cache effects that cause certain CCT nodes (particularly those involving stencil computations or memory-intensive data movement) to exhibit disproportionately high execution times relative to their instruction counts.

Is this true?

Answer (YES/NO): NO